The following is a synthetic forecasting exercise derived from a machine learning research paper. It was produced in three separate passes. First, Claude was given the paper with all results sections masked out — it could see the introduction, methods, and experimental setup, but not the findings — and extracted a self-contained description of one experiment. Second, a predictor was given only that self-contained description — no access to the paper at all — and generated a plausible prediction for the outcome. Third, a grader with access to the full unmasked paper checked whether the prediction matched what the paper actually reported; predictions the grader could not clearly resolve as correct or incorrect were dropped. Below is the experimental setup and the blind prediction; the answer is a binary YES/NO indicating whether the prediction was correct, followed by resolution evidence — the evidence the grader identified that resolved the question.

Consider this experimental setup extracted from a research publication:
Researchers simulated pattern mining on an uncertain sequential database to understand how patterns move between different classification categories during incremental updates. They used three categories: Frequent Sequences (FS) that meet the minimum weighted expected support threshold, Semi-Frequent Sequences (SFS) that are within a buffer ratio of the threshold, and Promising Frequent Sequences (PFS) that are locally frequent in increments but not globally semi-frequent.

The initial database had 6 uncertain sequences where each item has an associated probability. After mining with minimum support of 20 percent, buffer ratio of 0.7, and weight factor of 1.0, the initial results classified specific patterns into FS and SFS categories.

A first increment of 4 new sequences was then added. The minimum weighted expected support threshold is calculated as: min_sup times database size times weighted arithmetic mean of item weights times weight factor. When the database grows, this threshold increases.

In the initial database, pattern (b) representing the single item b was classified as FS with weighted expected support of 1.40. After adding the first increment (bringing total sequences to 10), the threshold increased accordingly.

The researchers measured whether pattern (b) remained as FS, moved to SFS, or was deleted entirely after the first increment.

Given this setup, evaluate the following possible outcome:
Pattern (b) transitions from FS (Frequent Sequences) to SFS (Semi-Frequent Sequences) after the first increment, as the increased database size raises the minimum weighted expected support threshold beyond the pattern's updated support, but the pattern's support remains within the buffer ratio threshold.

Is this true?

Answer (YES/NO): YES